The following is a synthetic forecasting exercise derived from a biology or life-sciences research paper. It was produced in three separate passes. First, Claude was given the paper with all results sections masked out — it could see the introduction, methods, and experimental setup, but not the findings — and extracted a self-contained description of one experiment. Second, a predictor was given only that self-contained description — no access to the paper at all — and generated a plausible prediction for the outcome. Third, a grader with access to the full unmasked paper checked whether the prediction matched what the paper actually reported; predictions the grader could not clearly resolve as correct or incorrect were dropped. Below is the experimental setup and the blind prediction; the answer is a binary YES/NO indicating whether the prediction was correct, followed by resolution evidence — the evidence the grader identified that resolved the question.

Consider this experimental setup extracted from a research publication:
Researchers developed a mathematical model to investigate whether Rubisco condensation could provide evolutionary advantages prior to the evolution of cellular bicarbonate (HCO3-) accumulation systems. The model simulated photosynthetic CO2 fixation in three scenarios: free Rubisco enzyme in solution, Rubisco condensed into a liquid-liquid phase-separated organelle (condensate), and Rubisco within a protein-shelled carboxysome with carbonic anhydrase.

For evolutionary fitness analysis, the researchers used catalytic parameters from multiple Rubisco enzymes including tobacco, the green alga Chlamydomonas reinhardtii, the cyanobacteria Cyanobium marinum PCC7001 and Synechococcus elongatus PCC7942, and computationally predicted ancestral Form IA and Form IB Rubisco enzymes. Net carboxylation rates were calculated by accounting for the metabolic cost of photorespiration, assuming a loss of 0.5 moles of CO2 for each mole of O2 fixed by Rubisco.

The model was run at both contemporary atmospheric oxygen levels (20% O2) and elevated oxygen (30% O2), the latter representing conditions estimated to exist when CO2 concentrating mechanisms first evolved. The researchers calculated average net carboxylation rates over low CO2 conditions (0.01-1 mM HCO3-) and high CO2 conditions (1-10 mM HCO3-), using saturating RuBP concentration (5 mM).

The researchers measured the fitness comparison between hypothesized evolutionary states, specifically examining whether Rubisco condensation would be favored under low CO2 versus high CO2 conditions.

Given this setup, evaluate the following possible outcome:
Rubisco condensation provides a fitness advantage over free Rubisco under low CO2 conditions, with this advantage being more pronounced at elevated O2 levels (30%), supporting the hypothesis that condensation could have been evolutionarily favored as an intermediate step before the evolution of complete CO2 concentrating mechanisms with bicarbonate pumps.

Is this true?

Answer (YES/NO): NO